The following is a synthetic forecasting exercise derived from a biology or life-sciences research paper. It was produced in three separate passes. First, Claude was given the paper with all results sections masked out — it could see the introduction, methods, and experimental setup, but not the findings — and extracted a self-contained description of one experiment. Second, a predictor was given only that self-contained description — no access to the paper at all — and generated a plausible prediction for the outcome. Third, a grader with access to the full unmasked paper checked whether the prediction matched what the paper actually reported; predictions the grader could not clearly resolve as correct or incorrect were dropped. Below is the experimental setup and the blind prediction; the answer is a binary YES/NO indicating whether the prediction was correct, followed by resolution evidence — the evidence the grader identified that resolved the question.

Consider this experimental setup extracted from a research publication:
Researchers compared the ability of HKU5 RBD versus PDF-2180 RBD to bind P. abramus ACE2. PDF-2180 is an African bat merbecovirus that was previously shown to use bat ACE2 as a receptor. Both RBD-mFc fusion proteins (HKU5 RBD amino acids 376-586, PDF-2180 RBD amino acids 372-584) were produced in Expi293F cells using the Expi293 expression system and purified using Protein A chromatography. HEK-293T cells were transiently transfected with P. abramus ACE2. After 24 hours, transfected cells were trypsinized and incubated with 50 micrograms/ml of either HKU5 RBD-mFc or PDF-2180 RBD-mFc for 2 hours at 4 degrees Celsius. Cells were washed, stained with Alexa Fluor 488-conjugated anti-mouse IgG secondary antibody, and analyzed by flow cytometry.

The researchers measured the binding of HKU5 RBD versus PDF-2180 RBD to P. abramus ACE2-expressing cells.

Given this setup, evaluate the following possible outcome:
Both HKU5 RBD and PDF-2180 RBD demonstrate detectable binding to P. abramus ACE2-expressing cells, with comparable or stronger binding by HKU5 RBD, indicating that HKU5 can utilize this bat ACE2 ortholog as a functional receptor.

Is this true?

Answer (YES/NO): YES